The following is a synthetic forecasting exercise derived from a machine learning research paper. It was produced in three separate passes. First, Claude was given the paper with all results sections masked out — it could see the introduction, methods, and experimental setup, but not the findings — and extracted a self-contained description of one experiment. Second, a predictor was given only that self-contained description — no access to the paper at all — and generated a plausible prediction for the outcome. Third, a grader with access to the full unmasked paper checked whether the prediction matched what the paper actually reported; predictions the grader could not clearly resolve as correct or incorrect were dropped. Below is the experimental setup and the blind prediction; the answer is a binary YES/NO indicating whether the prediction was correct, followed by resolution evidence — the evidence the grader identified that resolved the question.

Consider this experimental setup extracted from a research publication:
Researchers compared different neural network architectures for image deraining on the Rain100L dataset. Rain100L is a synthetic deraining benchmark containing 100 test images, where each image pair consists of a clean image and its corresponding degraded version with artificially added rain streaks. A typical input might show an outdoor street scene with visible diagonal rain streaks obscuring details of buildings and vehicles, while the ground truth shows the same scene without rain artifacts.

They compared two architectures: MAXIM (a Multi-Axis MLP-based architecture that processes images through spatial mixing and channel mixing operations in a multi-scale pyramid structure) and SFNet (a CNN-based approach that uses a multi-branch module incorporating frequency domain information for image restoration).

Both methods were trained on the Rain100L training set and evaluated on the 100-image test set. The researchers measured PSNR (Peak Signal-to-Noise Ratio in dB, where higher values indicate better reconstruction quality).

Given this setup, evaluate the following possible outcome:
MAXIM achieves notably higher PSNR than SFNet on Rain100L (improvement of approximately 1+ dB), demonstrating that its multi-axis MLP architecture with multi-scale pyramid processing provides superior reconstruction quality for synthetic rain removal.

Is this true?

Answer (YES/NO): NO